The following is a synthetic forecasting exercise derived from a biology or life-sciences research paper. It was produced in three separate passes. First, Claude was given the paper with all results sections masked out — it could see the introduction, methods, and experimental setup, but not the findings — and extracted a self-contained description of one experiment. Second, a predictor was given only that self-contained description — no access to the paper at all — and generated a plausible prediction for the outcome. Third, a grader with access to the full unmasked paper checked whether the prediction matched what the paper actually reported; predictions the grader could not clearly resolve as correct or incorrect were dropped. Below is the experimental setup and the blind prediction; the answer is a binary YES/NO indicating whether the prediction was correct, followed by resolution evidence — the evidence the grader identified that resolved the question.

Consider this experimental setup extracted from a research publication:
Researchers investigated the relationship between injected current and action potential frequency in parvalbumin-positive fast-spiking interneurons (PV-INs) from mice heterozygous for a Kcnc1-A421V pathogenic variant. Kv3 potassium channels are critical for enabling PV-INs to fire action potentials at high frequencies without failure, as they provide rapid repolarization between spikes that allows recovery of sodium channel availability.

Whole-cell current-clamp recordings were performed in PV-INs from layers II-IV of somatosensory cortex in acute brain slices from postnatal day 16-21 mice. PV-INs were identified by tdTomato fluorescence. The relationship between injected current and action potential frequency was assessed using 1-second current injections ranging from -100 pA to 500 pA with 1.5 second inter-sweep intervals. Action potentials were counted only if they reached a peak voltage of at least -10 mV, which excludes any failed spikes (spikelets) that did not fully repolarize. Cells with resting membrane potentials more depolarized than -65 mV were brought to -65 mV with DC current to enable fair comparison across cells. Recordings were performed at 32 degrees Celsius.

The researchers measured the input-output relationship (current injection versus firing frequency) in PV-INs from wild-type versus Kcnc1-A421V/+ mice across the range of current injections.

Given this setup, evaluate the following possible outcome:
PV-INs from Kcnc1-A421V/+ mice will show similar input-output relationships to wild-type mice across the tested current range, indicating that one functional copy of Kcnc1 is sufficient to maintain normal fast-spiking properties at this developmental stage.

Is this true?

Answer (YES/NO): NO